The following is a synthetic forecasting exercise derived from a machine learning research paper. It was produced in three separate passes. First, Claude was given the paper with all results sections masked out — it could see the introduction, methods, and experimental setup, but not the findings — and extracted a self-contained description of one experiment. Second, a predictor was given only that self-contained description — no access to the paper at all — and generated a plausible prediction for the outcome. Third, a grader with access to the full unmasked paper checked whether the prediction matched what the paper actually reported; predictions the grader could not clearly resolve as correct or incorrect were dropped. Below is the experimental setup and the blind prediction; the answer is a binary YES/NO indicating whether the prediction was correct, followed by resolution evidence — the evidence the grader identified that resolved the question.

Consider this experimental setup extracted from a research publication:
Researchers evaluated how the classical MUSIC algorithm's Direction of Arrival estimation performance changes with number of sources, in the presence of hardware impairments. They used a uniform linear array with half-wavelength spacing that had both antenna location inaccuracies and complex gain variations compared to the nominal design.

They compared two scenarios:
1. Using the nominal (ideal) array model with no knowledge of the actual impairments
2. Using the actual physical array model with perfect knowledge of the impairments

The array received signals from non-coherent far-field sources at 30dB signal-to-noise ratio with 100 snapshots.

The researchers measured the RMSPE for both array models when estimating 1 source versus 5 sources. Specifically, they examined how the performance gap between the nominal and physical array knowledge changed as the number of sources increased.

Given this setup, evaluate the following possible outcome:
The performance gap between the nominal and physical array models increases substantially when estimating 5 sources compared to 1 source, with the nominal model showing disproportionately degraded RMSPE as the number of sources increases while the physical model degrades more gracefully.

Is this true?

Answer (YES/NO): NO